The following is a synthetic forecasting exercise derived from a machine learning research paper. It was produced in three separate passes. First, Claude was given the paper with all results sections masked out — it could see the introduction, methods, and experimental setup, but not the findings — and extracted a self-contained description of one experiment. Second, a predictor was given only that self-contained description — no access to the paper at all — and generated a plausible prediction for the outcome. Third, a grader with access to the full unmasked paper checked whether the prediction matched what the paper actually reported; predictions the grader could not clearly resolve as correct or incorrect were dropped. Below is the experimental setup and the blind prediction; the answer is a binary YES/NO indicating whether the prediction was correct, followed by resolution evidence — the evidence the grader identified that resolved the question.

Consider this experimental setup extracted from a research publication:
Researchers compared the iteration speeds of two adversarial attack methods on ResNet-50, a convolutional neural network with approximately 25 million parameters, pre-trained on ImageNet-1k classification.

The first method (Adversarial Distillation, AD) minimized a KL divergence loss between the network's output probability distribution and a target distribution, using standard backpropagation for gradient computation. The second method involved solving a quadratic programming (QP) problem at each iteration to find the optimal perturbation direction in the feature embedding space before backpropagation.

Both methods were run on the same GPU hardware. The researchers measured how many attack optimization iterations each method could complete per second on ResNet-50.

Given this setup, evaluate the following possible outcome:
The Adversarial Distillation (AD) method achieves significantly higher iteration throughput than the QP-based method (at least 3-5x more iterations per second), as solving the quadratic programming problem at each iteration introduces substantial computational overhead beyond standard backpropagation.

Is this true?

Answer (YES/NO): YES